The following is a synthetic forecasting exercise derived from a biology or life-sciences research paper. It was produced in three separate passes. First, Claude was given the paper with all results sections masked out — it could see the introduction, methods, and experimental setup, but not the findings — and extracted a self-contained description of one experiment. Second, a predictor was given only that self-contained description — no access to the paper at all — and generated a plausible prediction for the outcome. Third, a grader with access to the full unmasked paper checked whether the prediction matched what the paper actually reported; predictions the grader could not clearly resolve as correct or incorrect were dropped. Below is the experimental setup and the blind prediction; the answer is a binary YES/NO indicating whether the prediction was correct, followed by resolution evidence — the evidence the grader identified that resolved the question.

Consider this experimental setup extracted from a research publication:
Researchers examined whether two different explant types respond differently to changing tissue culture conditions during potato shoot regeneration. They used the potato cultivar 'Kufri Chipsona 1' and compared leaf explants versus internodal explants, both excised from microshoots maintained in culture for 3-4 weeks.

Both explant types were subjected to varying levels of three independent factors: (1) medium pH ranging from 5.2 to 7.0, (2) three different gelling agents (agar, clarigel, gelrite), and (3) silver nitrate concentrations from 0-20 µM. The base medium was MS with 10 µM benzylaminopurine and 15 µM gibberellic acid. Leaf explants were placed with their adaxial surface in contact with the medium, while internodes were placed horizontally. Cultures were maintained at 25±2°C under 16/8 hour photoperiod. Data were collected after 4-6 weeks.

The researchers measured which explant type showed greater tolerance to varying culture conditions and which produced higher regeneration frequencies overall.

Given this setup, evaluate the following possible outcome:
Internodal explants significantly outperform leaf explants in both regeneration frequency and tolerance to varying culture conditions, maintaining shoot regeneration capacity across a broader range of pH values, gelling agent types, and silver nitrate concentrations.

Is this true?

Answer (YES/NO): YES